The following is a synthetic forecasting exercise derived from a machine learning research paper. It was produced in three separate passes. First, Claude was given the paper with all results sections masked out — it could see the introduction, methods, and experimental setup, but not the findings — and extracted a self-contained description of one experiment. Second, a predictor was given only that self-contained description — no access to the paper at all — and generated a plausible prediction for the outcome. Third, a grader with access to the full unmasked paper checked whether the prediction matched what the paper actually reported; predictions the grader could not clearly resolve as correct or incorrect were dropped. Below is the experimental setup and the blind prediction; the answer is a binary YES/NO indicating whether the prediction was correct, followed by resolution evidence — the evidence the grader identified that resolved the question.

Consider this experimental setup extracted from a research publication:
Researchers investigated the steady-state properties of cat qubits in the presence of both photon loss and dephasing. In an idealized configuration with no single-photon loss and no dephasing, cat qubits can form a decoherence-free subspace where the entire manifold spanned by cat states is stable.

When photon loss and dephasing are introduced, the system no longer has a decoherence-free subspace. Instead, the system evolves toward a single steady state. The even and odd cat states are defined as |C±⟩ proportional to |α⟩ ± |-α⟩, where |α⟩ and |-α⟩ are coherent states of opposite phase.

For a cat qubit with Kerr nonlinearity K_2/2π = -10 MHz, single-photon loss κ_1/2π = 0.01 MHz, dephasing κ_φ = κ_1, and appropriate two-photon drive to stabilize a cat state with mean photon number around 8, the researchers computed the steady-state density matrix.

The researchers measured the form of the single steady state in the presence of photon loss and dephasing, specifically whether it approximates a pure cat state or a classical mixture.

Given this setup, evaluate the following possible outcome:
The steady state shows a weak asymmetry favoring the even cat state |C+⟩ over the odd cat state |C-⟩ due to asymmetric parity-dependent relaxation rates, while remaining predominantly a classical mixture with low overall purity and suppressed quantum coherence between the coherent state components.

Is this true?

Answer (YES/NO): NO